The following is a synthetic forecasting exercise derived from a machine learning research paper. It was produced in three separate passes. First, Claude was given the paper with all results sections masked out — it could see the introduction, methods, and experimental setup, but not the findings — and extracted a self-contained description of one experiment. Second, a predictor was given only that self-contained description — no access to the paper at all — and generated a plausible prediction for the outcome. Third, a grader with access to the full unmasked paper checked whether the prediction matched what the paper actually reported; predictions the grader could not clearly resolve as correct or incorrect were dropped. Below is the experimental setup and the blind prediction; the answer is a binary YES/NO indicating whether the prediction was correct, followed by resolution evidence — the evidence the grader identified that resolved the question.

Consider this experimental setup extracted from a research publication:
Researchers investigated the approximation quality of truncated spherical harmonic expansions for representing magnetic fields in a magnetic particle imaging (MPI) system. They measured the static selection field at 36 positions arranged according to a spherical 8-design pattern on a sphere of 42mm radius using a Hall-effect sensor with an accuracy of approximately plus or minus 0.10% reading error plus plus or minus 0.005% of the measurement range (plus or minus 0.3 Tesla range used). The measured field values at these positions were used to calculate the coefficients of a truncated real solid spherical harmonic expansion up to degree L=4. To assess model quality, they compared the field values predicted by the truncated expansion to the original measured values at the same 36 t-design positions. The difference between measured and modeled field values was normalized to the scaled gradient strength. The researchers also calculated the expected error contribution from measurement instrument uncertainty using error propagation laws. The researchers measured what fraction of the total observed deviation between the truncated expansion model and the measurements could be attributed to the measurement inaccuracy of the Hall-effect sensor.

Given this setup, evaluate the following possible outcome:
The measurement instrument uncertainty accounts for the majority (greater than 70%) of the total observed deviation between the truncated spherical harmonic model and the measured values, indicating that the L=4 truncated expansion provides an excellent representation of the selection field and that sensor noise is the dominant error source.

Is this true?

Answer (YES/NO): NO